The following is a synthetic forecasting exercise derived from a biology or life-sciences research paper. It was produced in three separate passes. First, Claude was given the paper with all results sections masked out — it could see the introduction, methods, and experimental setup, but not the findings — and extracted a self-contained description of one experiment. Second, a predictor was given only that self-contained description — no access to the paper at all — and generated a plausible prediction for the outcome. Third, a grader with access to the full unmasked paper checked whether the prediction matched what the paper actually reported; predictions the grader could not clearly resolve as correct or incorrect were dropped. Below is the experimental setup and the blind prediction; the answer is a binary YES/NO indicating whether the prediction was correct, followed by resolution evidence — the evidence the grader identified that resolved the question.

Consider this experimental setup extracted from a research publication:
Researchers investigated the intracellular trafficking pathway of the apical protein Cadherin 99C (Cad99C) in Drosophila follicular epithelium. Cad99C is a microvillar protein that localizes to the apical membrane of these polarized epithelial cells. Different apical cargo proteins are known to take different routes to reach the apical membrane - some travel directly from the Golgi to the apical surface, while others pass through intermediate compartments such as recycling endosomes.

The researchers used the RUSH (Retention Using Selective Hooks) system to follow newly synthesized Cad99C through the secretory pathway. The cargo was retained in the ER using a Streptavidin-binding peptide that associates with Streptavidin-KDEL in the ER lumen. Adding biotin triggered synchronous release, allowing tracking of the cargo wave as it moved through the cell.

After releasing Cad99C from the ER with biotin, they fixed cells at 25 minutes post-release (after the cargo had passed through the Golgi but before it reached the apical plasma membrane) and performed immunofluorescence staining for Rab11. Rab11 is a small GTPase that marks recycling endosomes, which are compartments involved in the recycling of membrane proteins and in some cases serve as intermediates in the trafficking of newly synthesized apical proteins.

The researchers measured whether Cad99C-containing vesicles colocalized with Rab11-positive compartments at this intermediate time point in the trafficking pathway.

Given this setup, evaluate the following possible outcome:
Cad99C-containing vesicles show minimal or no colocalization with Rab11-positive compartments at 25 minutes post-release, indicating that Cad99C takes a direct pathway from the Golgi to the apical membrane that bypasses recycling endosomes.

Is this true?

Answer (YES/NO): NO